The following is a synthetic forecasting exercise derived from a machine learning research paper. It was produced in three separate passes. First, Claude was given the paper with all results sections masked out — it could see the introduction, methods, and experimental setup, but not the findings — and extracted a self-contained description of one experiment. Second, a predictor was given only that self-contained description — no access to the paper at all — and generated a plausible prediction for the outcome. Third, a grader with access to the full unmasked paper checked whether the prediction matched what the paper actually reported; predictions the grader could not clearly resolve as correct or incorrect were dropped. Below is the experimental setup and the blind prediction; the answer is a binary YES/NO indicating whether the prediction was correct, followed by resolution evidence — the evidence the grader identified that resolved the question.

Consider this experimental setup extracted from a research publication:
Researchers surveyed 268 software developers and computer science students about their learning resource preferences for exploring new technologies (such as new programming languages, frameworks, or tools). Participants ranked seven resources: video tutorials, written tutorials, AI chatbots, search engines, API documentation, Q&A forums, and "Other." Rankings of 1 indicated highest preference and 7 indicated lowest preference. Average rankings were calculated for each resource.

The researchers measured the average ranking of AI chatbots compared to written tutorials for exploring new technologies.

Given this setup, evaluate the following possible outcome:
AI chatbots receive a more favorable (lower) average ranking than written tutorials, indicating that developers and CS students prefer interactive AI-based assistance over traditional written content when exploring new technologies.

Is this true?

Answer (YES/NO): NO